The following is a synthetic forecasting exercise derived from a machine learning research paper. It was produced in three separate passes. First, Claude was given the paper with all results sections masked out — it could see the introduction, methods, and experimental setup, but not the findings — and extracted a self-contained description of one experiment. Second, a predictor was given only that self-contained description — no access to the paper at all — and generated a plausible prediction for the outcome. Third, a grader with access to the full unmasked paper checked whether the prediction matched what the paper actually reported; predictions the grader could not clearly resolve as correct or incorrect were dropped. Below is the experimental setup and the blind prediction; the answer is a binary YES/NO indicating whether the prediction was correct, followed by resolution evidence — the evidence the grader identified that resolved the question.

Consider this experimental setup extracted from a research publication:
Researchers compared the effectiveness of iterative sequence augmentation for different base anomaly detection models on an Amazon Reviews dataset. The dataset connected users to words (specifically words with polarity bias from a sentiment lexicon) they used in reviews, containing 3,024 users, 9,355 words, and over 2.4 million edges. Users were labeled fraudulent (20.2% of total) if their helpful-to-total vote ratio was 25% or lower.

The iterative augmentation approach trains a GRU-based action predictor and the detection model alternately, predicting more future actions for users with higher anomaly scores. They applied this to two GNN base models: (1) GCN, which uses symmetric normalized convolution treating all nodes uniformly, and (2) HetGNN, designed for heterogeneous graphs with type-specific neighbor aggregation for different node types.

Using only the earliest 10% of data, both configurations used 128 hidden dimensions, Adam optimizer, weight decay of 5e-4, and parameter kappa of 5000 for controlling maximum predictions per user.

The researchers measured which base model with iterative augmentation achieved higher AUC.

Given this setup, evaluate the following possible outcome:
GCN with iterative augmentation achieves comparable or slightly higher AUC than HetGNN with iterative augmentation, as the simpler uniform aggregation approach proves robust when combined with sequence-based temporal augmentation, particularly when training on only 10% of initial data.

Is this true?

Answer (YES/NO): NO